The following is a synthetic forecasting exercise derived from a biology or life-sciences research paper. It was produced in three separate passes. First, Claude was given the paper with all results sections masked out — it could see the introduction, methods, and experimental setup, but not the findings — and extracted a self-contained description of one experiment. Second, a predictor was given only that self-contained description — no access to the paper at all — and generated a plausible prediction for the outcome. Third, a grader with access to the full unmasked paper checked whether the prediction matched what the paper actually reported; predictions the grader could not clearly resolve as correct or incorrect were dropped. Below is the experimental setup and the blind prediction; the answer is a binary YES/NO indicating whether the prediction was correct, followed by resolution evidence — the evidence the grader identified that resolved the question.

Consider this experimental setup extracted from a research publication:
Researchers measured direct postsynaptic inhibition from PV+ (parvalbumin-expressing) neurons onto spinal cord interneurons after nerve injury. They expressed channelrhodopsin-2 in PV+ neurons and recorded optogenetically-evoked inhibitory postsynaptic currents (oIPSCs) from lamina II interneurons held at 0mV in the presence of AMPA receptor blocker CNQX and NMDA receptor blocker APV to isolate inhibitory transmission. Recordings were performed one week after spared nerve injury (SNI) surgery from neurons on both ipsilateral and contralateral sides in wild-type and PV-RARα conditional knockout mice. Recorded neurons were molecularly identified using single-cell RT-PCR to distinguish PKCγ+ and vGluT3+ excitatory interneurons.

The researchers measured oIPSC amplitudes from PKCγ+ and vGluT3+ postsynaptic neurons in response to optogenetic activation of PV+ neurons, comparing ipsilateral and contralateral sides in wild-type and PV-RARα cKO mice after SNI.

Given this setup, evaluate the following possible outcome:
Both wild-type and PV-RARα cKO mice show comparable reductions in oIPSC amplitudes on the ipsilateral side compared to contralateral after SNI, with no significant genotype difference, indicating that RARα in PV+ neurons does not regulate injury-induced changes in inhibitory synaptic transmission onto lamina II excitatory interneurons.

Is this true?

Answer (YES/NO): NO